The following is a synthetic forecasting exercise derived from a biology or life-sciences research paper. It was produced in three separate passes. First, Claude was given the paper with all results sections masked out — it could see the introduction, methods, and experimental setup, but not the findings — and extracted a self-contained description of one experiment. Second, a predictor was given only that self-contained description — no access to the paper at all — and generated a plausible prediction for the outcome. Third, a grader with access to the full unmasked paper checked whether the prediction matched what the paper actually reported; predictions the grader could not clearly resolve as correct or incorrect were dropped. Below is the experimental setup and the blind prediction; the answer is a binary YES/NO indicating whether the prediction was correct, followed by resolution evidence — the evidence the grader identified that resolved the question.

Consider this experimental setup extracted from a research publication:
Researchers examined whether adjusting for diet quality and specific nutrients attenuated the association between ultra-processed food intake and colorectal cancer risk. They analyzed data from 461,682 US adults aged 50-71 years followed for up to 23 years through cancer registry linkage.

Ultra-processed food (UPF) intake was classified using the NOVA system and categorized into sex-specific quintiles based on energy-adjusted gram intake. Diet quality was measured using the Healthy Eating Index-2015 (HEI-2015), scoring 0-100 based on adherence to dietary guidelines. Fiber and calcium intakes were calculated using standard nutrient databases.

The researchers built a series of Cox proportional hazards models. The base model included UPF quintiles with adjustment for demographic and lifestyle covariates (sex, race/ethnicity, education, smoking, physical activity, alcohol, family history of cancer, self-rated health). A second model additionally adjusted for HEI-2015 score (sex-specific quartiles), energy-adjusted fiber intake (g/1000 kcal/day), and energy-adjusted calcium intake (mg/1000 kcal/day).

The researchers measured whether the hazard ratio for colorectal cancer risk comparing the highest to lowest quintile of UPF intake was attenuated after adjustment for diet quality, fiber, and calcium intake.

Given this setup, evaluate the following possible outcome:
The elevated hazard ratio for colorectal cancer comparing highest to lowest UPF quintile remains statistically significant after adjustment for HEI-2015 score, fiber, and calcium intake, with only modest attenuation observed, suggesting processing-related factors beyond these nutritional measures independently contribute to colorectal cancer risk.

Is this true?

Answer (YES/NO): NO